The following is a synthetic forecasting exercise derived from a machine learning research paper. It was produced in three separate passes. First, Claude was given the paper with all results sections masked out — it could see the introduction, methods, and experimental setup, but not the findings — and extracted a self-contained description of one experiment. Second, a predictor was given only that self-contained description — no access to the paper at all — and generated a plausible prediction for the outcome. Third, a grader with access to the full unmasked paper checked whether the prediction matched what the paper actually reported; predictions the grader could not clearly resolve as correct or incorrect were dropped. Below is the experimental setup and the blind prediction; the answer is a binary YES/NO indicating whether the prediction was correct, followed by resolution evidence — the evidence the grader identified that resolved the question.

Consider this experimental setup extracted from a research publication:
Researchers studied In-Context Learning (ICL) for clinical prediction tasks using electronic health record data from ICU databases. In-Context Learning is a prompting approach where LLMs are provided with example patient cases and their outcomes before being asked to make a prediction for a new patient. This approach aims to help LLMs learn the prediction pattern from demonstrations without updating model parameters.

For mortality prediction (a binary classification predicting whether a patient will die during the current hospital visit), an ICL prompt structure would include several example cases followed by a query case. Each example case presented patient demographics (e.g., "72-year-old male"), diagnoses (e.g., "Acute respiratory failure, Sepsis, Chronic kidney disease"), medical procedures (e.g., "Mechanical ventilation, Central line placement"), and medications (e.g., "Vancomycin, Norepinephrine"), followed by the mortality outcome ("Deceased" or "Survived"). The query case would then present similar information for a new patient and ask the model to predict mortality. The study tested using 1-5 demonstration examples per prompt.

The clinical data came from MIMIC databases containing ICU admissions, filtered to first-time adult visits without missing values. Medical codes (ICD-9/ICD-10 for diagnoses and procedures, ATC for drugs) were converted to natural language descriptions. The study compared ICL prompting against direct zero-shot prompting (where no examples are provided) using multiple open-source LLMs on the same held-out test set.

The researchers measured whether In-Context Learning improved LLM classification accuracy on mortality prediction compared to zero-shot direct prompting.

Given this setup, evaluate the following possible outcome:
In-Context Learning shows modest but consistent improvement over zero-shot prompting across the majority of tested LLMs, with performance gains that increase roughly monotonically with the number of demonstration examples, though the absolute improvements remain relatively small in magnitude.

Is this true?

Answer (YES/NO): NO